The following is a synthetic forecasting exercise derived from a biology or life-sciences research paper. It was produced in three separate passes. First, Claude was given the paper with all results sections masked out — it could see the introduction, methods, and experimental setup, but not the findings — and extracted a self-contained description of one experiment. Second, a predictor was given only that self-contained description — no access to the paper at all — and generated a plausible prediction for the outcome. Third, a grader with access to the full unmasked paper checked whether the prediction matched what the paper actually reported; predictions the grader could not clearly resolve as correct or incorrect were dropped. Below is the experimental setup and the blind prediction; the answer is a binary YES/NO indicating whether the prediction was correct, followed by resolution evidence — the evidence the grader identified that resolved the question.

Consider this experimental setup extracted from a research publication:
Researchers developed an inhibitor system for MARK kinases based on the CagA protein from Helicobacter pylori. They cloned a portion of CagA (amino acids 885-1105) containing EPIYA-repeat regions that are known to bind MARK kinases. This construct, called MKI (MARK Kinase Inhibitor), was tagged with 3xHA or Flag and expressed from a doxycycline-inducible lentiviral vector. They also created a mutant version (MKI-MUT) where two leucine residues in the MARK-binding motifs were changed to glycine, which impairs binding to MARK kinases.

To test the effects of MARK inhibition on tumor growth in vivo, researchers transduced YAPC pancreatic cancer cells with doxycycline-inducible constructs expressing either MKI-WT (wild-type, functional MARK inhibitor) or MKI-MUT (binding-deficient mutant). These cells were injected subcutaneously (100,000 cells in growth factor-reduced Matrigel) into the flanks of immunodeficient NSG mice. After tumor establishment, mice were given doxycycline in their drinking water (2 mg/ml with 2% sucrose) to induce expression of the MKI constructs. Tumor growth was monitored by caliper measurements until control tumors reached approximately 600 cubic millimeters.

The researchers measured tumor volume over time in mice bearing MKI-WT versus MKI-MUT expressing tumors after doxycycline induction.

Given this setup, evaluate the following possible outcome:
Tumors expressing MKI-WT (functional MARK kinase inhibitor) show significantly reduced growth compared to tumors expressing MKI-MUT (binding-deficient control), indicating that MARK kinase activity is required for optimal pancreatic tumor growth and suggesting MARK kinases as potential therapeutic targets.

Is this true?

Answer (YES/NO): YES